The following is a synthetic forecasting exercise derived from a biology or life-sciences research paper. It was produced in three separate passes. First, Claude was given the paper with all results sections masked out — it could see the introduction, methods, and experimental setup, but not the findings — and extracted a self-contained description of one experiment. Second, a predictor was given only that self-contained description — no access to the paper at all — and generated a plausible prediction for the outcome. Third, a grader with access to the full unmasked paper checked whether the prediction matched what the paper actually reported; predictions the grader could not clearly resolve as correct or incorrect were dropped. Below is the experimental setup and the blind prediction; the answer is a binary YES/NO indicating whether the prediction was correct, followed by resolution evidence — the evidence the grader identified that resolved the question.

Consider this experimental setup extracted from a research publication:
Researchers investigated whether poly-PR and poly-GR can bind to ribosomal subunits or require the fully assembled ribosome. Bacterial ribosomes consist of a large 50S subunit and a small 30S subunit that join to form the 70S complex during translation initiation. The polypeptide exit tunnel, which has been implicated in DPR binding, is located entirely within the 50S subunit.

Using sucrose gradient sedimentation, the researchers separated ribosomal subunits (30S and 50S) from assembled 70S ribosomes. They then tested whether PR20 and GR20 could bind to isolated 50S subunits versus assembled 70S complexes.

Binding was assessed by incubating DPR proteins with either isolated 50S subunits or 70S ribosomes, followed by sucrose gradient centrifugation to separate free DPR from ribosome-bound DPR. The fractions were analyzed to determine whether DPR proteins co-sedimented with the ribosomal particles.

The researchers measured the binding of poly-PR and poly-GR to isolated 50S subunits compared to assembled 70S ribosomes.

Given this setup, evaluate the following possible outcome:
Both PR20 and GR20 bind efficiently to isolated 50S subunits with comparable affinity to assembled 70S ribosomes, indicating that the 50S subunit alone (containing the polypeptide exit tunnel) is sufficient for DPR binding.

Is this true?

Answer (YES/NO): YES